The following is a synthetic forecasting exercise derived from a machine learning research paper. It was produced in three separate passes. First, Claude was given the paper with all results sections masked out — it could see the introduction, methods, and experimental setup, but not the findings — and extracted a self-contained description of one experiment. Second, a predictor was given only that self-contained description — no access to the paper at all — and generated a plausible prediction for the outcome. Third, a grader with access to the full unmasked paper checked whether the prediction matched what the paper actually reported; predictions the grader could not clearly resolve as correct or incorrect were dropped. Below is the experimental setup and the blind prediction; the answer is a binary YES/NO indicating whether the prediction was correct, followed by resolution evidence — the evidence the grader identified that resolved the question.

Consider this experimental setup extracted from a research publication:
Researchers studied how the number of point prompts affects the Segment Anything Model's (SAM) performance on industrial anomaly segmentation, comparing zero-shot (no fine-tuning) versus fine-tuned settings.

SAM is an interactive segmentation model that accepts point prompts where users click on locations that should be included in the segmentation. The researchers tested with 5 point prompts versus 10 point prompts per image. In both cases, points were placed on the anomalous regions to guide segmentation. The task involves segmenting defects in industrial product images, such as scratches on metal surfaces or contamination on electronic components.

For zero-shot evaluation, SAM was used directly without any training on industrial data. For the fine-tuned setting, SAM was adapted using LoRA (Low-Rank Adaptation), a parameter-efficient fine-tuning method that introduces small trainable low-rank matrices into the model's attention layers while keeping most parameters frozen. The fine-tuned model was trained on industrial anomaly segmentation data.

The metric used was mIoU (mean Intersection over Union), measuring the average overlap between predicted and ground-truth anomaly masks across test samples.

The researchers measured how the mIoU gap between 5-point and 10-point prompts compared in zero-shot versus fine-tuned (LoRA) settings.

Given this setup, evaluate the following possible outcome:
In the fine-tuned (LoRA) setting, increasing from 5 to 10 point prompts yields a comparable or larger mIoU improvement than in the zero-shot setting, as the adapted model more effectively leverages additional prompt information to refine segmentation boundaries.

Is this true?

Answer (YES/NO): YES